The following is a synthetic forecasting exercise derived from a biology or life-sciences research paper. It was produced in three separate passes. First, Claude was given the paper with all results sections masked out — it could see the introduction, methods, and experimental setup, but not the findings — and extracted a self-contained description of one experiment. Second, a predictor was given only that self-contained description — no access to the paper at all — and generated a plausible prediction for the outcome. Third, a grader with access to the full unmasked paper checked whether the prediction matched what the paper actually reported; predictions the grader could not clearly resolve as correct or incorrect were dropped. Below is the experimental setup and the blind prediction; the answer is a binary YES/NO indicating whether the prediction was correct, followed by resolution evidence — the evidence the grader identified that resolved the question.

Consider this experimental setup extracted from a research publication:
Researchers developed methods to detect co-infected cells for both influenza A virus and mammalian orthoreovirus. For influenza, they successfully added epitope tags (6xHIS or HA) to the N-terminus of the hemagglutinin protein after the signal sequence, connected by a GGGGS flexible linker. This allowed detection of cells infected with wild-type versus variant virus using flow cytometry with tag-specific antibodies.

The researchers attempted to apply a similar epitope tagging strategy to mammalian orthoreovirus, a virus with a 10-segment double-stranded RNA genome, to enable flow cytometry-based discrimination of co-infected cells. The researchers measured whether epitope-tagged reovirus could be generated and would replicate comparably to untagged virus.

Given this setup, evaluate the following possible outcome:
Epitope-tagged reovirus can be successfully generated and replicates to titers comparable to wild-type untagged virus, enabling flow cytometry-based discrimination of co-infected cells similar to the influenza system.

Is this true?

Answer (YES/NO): NO